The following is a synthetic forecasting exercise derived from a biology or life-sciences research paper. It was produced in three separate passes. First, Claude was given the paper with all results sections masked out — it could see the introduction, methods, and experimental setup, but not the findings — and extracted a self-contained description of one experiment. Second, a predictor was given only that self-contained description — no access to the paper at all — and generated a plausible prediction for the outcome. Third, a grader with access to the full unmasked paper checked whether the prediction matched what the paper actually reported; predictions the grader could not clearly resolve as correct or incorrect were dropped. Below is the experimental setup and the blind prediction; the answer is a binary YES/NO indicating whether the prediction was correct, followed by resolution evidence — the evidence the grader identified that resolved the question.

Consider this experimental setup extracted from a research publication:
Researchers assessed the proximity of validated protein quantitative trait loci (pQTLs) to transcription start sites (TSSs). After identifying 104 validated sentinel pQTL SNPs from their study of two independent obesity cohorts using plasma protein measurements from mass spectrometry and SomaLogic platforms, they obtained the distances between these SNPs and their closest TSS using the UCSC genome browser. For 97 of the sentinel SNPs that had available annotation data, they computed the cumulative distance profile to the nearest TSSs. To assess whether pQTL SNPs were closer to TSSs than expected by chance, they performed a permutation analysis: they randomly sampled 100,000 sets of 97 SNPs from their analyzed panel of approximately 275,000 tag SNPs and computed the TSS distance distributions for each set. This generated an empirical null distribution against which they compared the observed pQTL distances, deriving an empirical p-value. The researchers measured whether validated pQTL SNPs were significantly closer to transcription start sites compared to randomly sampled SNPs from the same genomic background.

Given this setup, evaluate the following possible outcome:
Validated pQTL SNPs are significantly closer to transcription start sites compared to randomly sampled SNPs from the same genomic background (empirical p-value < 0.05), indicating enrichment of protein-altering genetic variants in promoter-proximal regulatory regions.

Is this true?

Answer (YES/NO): YES